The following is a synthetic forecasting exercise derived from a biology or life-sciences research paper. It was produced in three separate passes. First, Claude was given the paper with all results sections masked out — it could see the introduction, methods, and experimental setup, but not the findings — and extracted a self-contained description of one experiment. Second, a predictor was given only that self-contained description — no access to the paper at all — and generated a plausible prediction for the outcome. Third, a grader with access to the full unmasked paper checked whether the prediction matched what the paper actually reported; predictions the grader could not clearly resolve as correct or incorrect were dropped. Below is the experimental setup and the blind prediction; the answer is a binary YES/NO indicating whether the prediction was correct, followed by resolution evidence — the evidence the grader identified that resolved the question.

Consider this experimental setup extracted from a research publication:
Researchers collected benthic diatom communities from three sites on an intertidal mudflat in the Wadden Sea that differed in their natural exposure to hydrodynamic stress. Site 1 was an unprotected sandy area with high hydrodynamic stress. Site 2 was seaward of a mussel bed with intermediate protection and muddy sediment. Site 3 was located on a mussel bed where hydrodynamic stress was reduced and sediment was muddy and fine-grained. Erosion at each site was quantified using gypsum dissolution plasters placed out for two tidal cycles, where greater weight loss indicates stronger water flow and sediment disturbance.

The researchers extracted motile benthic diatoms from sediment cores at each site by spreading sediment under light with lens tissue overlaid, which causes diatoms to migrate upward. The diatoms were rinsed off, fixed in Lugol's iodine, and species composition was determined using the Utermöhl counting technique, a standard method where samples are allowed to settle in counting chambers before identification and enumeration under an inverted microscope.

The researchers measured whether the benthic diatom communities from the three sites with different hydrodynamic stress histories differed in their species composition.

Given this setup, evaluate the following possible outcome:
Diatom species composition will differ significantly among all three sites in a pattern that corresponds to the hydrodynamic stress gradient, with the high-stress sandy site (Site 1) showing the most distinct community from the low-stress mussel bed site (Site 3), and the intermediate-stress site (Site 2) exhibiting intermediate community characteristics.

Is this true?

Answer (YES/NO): NO